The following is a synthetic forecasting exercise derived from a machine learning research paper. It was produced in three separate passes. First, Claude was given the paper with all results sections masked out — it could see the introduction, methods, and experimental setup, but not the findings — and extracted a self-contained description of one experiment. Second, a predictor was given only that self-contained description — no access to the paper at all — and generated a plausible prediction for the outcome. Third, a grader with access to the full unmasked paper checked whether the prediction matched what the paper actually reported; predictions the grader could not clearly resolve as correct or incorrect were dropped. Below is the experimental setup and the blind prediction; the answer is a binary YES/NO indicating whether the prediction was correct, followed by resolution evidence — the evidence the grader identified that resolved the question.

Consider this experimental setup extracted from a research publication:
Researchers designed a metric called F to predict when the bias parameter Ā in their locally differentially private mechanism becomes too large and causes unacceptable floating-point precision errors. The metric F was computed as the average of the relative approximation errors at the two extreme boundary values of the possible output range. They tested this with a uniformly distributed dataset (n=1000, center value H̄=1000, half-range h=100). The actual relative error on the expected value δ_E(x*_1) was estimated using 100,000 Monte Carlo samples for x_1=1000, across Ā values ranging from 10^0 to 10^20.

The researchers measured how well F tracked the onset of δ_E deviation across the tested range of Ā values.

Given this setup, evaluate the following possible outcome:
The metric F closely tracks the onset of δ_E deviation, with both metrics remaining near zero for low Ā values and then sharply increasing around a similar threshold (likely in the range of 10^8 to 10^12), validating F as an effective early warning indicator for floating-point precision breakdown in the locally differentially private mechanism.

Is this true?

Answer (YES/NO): NO